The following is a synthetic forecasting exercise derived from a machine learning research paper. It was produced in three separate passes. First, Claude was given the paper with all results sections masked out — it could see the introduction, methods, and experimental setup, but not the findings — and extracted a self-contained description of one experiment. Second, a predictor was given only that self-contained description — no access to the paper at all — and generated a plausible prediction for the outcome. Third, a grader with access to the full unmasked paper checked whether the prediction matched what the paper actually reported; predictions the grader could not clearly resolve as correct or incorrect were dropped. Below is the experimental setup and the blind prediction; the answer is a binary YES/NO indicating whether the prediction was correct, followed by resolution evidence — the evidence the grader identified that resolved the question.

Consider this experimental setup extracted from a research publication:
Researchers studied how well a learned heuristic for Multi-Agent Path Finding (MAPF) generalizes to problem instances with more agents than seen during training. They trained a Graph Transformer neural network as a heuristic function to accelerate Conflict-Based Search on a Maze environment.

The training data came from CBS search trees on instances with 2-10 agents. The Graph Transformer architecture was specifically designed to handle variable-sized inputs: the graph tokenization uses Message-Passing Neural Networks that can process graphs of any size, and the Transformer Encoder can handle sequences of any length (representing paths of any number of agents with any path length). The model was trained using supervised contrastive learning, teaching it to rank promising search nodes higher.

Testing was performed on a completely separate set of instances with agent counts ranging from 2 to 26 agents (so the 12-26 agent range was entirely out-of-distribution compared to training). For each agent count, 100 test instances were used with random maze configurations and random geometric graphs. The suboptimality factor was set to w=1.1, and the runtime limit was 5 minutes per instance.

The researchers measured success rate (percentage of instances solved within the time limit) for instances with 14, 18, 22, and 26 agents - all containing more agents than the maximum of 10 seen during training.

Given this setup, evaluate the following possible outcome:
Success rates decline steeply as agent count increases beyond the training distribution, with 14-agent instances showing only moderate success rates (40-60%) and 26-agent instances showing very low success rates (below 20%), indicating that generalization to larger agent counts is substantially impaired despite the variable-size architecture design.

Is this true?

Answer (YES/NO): NO